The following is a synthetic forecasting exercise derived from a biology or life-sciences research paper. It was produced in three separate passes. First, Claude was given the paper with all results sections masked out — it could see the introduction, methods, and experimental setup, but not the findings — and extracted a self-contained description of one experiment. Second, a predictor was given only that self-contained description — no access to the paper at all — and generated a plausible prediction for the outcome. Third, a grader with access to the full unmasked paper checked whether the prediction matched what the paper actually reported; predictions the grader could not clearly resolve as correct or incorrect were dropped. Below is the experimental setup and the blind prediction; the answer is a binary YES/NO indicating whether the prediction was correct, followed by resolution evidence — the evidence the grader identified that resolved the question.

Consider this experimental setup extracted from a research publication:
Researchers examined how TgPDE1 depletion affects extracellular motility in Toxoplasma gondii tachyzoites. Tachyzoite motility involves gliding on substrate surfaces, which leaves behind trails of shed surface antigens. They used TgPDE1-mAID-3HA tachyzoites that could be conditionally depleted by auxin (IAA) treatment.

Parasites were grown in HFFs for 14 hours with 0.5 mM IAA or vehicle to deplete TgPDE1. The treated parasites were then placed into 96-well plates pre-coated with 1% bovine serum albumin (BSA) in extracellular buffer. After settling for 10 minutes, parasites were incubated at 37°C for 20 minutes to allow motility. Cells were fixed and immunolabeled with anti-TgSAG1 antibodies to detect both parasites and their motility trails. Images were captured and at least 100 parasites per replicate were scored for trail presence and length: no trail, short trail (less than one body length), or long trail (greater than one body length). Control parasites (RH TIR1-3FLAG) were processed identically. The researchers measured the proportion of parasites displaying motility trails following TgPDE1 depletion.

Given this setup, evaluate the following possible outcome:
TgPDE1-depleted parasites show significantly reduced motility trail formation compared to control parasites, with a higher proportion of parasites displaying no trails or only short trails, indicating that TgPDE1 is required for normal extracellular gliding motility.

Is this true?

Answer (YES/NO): YES